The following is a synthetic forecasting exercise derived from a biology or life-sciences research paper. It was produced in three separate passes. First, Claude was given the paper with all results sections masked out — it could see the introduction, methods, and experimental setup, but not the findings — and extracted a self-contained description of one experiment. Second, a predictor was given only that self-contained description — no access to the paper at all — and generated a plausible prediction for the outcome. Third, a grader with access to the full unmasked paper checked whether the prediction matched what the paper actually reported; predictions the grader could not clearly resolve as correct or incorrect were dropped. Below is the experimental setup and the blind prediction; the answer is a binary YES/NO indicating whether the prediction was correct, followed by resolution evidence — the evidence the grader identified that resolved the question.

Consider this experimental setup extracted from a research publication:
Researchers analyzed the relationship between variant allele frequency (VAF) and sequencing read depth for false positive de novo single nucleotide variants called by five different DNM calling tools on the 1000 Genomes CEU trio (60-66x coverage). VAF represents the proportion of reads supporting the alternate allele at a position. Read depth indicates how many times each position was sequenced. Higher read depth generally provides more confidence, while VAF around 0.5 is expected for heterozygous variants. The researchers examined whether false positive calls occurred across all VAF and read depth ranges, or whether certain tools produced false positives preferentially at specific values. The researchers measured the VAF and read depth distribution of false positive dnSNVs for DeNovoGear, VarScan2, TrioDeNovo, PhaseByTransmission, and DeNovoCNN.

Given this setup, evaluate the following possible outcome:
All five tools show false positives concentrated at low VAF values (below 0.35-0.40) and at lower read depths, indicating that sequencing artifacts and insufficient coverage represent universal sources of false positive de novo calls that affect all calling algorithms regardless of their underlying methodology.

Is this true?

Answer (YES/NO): NO